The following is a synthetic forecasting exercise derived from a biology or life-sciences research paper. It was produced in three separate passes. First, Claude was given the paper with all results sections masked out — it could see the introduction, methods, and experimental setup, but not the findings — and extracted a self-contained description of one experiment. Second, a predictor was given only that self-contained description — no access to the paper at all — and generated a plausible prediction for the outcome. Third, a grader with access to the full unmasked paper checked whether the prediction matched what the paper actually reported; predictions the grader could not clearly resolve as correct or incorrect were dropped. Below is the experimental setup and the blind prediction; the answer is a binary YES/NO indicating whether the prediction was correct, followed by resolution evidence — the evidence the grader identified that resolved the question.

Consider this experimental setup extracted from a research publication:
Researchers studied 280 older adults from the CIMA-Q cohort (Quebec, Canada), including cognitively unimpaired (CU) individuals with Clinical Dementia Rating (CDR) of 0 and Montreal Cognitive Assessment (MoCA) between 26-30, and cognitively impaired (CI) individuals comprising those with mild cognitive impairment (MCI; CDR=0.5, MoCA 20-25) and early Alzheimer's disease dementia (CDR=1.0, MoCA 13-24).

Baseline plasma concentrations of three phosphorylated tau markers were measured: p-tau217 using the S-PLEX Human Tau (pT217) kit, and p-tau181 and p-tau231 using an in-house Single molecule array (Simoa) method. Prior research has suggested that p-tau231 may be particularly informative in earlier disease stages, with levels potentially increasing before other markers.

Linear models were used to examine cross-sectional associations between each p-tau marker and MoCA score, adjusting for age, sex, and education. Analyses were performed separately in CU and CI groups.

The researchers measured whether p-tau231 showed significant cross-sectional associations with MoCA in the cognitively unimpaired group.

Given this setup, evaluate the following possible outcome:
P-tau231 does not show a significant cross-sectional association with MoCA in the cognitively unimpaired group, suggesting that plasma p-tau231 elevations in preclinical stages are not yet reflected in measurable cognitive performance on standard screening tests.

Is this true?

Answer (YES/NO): YES